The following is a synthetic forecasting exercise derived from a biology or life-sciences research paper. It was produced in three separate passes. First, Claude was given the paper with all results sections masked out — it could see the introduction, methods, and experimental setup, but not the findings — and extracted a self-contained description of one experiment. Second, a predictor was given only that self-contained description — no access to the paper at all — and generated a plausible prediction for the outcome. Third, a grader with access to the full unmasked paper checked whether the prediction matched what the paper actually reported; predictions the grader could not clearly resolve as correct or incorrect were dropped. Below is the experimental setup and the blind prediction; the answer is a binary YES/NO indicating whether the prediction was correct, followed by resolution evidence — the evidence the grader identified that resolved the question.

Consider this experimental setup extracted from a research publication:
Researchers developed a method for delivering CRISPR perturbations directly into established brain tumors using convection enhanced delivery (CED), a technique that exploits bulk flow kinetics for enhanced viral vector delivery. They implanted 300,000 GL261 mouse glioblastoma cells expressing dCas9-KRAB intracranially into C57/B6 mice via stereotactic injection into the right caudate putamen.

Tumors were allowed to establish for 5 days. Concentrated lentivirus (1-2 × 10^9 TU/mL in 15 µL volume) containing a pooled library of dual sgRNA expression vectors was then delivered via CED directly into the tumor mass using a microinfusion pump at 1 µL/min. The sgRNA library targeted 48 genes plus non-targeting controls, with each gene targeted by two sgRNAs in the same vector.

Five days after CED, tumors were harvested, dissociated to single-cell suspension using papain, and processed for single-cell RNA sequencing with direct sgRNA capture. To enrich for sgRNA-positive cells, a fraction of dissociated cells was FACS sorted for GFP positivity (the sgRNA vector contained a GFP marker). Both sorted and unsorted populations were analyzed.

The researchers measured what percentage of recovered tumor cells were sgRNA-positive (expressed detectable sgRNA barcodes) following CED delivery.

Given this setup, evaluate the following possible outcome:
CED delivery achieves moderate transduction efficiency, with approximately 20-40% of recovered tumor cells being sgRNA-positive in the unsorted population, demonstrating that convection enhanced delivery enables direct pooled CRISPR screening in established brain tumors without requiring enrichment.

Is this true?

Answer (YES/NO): NO